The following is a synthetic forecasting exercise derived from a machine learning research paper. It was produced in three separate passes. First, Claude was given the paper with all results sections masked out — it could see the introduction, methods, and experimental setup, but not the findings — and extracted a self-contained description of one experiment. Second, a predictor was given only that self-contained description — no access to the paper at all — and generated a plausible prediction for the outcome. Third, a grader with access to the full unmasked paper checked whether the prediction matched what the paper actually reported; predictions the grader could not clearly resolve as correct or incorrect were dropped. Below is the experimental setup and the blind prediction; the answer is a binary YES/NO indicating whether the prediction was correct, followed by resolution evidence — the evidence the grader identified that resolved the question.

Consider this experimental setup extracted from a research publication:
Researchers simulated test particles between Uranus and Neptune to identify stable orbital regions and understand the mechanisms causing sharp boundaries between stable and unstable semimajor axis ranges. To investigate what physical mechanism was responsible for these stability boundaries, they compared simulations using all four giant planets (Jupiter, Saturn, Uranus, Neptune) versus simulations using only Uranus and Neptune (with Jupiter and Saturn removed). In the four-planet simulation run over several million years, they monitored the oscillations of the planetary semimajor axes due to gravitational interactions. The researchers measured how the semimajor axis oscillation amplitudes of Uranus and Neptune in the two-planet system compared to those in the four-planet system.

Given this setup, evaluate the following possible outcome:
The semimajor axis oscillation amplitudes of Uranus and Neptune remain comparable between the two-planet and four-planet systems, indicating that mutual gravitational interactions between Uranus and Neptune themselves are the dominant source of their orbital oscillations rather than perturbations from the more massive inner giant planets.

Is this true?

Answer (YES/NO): NO